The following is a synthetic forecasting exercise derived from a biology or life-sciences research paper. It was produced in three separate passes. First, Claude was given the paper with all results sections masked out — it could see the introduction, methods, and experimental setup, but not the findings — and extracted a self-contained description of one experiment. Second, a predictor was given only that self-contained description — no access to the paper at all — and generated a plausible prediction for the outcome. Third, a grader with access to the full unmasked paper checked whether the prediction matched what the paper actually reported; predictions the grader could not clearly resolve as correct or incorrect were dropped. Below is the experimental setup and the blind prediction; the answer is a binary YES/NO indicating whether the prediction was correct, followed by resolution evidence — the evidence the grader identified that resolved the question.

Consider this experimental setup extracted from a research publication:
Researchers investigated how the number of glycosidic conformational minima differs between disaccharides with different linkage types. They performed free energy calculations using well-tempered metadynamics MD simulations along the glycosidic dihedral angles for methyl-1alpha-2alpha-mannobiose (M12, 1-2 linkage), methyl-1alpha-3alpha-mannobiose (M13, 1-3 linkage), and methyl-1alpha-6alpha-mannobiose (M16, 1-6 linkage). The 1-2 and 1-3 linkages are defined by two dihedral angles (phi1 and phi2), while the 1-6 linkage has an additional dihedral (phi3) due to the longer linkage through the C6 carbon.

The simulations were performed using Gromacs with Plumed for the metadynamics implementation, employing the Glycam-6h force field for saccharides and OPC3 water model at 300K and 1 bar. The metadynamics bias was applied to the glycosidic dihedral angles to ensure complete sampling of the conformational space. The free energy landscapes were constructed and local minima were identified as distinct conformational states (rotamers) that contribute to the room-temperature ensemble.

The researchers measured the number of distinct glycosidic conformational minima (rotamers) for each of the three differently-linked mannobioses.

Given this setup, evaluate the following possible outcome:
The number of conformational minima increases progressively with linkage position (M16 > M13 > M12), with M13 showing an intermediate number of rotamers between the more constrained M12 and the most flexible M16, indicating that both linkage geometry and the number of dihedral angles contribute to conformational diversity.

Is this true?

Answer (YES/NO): NO